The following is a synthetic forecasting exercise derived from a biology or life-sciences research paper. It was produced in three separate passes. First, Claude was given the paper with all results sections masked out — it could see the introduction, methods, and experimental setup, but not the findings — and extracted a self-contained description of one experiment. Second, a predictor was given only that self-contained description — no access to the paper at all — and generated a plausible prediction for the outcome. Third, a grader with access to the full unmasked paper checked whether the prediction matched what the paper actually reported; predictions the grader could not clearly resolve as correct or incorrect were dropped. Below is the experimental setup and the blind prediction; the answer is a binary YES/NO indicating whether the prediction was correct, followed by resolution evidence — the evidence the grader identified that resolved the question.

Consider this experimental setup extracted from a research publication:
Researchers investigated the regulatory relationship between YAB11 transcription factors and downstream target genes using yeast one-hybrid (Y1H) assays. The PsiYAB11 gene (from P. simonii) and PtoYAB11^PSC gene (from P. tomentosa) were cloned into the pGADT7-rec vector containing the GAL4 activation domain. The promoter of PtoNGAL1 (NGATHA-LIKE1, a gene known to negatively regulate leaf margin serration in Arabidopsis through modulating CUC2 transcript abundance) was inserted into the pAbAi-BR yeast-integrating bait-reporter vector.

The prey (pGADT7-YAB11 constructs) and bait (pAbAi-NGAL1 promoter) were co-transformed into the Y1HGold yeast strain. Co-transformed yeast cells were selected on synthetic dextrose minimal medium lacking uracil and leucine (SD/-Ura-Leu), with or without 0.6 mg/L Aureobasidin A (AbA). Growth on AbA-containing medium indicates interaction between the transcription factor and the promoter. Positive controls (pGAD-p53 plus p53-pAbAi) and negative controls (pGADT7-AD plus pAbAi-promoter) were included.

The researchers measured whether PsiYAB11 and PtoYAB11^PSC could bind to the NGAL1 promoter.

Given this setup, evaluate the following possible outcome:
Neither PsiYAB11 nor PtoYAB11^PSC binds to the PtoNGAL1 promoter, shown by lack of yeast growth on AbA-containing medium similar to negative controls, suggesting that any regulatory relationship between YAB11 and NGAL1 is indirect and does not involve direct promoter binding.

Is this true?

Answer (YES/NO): NO